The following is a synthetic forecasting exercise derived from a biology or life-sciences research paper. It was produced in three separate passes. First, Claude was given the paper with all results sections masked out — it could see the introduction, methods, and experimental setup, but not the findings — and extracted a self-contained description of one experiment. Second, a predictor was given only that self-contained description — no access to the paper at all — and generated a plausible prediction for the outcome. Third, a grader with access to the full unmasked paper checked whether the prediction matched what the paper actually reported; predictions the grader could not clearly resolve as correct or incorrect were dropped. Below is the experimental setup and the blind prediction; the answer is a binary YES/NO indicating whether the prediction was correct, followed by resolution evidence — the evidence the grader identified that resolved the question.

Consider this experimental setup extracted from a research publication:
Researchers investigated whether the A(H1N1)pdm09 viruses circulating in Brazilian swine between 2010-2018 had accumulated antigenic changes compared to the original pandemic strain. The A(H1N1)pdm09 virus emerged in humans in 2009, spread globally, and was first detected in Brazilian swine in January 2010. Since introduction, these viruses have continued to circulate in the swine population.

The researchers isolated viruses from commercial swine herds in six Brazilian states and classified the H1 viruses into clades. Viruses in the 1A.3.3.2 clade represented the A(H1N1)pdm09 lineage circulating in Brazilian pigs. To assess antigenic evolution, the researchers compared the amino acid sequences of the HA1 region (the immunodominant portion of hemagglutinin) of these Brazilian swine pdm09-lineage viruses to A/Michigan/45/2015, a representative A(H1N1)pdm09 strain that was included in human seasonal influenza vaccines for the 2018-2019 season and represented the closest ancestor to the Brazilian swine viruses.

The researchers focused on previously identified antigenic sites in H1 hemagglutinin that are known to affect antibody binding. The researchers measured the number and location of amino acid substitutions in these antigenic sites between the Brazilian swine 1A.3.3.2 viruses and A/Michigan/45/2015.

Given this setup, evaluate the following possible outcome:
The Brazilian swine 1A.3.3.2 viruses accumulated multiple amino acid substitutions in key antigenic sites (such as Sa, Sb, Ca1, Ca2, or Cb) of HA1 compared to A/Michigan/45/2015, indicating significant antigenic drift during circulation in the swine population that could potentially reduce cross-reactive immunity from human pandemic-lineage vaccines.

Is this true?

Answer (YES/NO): YES